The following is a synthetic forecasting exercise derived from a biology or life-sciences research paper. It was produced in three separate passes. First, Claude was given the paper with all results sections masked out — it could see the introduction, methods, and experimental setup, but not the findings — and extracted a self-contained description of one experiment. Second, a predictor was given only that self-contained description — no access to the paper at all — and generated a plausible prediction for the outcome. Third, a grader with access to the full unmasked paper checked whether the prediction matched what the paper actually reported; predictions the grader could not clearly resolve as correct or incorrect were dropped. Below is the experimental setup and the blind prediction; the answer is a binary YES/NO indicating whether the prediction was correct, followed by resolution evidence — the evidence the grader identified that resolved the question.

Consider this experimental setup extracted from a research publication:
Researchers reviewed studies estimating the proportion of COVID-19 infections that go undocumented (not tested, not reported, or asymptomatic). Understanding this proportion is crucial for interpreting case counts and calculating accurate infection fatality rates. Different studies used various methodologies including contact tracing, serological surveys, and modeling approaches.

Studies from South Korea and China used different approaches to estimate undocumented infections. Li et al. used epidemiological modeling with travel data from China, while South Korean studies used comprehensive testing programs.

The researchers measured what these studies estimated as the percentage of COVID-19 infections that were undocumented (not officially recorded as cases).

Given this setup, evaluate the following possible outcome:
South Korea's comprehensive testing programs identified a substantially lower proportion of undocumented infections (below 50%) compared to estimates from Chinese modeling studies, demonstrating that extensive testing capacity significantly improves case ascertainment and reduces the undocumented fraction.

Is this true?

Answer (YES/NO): NO